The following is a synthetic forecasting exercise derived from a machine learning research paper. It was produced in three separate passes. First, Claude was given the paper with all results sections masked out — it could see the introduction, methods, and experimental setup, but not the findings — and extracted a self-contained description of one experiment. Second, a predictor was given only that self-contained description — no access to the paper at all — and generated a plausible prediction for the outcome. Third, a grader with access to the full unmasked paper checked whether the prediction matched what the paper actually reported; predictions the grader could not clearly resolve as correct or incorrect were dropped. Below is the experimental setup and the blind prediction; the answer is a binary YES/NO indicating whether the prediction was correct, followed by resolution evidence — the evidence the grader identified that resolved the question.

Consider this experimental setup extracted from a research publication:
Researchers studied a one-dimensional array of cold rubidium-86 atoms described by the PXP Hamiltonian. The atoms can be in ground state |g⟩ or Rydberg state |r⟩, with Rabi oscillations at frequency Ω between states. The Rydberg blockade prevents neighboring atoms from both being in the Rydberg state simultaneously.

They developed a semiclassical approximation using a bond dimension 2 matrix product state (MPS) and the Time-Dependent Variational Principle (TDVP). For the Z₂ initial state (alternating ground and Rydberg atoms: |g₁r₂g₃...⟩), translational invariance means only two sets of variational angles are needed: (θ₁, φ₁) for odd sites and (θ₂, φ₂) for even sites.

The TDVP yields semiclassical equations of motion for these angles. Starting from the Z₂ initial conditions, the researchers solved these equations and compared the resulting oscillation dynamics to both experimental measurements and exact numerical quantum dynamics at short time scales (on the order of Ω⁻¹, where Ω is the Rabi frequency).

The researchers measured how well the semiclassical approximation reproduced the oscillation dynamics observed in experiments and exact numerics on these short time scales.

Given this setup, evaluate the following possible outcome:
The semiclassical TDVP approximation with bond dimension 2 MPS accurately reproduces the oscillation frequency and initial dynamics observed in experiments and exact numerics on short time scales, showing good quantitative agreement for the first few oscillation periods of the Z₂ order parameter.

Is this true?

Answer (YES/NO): YES